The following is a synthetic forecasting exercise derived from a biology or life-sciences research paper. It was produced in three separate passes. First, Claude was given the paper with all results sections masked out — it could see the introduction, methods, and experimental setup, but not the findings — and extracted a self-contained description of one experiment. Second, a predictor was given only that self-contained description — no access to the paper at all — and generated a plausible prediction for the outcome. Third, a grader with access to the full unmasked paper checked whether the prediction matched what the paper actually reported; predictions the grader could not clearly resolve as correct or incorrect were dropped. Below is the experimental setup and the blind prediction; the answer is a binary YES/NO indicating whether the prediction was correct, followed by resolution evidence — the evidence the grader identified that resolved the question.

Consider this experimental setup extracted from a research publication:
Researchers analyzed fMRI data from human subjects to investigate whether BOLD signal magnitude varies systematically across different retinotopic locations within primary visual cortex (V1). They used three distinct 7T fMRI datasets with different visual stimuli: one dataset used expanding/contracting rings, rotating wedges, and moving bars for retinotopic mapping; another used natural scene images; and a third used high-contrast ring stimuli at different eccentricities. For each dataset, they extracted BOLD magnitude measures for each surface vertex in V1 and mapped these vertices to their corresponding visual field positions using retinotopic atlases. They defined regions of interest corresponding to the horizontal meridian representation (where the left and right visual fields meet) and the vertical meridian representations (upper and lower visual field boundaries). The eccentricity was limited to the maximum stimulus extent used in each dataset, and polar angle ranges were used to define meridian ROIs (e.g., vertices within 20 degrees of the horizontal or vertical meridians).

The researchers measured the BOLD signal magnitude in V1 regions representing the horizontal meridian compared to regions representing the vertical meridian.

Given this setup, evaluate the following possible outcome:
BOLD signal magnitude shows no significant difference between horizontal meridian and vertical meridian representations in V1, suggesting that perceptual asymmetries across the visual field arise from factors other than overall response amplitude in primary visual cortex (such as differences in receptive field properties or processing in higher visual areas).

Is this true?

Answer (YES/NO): NO